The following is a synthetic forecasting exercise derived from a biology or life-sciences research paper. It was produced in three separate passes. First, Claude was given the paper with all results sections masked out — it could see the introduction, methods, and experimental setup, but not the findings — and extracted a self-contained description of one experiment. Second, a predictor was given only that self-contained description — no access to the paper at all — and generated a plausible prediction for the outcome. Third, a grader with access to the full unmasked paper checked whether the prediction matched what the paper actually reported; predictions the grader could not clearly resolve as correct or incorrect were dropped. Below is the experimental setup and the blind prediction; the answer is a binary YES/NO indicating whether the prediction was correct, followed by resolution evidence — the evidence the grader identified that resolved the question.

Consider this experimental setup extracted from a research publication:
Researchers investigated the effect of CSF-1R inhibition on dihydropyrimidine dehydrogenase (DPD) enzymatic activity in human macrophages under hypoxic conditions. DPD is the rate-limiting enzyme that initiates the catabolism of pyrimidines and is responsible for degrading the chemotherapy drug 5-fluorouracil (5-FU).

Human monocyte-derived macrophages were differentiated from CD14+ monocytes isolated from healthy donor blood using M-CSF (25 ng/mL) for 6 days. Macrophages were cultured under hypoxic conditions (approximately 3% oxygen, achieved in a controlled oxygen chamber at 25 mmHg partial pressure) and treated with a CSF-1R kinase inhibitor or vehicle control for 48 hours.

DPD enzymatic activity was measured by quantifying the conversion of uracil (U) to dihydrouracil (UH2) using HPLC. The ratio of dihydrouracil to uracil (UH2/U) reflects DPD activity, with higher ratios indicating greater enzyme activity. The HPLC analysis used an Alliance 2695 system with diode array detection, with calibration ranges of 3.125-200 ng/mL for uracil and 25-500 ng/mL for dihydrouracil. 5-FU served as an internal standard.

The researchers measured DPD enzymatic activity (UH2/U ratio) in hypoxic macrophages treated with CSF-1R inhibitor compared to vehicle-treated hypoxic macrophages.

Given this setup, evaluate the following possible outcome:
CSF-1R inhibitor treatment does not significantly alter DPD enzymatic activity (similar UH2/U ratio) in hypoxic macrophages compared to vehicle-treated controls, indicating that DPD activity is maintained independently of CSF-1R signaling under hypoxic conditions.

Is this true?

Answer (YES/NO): NO